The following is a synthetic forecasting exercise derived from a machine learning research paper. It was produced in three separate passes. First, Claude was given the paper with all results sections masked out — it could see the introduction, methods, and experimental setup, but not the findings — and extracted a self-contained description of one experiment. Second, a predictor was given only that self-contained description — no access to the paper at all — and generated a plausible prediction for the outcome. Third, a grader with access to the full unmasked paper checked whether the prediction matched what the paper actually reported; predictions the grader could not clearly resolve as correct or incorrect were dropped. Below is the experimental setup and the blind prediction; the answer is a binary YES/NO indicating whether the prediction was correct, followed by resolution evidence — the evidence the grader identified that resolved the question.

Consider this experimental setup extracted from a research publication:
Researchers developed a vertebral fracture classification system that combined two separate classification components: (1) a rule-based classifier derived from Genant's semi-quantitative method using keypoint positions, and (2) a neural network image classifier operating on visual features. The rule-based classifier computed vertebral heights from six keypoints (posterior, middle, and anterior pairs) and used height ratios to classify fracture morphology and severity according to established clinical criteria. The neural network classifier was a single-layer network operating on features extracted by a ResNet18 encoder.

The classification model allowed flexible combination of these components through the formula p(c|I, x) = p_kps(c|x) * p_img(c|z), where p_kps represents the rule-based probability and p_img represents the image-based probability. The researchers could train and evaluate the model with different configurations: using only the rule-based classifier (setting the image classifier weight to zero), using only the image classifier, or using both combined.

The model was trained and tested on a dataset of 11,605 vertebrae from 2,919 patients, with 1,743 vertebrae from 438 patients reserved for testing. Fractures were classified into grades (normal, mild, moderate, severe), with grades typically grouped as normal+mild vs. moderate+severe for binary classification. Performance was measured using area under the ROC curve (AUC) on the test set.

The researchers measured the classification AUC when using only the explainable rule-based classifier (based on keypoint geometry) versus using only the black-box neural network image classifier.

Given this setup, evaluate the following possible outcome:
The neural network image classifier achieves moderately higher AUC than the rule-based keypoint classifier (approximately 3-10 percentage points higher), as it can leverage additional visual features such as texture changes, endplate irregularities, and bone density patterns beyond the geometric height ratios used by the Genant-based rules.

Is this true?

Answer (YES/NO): NO